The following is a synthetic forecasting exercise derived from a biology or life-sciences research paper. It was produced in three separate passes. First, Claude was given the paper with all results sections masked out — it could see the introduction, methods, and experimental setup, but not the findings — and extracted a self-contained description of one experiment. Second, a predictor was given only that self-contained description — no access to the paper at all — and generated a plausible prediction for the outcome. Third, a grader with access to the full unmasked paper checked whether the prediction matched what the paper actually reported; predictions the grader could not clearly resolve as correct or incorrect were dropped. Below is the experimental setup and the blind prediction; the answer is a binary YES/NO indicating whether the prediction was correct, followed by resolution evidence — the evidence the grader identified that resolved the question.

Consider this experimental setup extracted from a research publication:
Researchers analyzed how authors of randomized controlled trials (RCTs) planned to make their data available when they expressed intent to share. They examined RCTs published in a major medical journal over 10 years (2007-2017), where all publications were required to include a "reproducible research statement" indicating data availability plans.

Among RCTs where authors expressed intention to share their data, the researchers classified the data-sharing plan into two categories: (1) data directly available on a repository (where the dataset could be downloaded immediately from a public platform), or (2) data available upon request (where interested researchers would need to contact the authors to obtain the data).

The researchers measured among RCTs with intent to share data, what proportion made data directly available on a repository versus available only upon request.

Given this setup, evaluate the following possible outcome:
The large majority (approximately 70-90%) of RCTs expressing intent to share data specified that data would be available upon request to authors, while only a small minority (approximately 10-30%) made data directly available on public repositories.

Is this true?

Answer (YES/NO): NO